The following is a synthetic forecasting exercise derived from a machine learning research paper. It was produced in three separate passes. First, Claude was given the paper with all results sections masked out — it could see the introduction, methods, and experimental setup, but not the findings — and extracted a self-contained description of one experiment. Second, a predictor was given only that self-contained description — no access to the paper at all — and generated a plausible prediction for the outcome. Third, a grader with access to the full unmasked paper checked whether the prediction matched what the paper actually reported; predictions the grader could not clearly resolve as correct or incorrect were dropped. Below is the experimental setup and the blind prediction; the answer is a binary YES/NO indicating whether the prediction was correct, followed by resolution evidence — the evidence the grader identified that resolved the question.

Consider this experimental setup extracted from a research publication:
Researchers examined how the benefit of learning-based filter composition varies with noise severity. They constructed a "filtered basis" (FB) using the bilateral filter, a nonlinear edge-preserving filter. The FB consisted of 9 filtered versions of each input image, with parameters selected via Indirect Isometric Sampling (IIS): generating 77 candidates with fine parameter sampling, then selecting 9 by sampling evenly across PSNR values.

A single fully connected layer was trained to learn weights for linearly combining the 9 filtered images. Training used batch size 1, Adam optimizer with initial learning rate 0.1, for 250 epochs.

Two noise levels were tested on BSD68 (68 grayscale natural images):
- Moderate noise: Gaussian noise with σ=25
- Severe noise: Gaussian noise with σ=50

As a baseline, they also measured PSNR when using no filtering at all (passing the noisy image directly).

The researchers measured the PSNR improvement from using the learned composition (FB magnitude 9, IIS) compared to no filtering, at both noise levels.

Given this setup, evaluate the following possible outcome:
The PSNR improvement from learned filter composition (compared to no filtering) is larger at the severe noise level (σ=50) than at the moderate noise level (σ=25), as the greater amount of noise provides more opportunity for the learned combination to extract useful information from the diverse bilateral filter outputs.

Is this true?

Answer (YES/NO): YES